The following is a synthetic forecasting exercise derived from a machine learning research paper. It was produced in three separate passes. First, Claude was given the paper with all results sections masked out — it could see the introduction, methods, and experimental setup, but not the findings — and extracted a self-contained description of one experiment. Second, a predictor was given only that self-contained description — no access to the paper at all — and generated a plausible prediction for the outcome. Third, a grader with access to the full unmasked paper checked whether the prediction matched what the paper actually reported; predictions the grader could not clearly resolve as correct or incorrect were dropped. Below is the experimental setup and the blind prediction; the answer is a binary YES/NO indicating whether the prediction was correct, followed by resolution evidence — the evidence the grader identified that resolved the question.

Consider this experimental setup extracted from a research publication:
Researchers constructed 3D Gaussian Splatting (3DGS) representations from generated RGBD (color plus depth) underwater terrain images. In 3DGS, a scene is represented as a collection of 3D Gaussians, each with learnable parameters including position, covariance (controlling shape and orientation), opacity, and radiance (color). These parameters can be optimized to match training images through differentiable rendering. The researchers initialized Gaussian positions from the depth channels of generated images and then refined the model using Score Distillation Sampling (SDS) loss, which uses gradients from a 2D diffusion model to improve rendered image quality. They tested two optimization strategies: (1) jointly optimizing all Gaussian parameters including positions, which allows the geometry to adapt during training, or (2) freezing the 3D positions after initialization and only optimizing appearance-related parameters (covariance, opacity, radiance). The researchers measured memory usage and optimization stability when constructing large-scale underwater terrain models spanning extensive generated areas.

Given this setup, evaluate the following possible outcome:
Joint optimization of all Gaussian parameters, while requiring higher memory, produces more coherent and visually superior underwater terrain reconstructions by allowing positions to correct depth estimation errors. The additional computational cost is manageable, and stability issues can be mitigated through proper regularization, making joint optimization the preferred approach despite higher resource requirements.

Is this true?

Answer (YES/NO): NO